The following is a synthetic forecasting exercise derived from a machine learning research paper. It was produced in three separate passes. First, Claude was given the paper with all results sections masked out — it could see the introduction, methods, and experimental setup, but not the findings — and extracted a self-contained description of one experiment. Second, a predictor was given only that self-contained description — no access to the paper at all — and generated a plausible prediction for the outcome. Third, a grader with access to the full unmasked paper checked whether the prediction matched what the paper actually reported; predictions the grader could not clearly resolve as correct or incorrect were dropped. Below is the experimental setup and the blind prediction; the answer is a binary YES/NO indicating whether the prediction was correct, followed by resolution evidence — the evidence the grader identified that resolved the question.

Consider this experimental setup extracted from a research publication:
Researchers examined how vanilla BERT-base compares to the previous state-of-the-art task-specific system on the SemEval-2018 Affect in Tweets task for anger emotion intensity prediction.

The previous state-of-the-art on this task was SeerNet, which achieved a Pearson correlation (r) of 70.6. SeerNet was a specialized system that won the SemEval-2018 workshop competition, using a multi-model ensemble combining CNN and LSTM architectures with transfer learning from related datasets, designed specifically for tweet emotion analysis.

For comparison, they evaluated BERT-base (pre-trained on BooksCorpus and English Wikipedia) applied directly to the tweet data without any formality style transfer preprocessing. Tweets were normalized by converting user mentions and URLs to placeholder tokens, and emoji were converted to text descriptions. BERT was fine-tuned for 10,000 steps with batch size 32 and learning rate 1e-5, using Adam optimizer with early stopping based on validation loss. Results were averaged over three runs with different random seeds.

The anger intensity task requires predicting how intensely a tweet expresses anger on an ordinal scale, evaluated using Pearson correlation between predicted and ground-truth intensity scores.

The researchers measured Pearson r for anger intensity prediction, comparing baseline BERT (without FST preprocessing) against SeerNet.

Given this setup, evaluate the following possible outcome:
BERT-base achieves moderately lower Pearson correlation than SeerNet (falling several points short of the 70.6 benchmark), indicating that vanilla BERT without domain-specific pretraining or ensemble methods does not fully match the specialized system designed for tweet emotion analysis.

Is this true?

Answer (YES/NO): NO